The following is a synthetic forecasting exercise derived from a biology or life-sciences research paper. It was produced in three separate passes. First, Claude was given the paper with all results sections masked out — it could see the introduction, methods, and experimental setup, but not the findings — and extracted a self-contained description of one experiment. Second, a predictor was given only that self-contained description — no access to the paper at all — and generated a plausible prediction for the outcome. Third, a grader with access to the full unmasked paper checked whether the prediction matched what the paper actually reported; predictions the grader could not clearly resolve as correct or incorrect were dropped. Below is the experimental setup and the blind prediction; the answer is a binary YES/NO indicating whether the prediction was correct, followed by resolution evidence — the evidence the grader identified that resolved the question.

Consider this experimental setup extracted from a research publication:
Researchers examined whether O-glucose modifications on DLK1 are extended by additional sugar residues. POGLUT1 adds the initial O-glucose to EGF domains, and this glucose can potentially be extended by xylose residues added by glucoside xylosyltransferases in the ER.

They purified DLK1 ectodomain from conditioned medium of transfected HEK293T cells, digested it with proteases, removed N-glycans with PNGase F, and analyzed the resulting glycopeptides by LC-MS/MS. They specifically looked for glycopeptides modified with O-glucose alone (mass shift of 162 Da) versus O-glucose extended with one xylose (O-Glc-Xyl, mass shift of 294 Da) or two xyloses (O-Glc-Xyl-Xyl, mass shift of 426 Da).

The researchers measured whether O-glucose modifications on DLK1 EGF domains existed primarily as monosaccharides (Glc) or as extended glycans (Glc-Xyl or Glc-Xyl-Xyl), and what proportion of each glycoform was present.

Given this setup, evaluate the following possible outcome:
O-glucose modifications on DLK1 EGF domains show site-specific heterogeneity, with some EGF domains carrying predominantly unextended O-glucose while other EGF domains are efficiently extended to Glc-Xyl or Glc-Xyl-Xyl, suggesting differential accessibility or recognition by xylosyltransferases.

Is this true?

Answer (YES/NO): NO